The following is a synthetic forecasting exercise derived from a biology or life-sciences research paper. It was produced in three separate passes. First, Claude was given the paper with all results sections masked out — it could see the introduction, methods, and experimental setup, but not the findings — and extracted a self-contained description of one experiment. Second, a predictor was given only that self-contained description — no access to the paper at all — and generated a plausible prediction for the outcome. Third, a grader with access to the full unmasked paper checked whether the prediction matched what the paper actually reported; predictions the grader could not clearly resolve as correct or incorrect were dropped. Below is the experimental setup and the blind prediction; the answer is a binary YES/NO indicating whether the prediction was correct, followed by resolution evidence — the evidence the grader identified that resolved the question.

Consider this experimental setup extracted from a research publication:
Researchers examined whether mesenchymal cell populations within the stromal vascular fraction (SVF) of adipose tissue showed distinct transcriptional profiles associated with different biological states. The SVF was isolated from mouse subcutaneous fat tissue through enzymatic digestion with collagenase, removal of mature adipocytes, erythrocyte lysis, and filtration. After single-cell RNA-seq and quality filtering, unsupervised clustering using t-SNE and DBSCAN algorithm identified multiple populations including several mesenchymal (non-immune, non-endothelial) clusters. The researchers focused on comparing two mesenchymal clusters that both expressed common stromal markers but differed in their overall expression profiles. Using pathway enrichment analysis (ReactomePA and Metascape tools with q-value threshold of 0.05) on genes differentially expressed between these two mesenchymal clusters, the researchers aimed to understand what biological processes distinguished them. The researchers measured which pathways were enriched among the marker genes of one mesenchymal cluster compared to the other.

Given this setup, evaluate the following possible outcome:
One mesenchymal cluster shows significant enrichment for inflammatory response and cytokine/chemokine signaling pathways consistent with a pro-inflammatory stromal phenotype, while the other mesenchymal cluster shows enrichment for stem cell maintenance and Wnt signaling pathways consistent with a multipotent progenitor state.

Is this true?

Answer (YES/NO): NO